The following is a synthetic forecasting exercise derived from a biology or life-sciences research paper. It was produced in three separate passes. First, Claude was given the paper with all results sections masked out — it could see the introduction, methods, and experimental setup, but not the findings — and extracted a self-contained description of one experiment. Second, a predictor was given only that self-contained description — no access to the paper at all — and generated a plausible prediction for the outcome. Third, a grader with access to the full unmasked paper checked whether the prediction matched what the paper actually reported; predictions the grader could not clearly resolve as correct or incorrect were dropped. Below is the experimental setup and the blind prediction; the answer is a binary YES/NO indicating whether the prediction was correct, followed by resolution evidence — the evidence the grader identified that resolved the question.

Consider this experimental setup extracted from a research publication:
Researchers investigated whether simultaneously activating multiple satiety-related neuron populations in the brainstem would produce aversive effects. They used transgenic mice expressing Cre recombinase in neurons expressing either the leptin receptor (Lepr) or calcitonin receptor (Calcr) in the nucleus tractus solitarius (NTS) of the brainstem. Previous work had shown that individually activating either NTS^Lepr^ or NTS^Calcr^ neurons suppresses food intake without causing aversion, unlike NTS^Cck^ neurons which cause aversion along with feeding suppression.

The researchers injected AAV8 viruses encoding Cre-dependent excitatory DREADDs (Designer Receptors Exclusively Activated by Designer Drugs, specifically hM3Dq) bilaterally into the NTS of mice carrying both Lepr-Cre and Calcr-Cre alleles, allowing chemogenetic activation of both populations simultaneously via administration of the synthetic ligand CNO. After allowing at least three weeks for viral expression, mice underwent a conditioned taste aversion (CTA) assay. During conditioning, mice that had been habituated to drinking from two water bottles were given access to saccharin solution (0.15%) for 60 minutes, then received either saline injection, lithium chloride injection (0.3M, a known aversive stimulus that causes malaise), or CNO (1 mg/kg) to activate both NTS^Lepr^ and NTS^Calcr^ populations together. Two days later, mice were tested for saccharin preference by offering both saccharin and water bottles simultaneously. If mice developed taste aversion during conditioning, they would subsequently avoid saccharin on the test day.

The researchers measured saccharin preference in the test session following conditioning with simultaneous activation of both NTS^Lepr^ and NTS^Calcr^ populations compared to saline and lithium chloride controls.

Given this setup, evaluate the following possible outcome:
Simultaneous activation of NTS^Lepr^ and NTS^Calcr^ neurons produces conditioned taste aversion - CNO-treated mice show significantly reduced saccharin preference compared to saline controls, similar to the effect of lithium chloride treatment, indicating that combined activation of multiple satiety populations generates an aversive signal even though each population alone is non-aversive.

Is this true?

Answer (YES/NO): NO